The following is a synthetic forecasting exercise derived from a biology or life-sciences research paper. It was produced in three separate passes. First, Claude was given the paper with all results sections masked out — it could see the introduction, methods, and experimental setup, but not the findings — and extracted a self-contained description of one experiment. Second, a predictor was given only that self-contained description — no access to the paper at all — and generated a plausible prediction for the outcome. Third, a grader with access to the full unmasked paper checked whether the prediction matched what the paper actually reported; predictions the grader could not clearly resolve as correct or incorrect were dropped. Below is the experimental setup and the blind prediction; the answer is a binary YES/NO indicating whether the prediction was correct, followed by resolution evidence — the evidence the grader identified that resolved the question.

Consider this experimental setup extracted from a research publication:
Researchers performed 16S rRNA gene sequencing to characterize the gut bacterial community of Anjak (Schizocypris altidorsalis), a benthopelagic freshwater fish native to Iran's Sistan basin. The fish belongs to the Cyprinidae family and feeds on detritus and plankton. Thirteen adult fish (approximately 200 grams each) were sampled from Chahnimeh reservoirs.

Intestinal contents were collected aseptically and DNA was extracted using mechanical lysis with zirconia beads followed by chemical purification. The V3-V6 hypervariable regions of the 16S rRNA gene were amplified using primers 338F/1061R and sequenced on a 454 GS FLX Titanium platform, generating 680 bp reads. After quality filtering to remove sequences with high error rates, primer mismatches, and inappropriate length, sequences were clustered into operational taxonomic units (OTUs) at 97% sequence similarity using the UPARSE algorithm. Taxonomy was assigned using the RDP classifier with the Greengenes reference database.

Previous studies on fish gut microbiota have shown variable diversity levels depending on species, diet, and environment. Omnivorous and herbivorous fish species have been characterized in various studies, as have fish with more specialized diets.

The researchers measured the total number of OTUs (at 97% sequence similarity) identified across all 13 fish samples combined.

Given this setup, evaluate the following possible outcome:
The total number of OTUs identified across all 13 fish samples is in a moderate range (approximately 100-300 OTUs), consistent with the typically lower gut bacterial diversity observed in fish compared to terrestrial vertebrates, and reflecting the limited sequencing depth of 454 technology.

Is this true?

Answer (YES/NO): NO